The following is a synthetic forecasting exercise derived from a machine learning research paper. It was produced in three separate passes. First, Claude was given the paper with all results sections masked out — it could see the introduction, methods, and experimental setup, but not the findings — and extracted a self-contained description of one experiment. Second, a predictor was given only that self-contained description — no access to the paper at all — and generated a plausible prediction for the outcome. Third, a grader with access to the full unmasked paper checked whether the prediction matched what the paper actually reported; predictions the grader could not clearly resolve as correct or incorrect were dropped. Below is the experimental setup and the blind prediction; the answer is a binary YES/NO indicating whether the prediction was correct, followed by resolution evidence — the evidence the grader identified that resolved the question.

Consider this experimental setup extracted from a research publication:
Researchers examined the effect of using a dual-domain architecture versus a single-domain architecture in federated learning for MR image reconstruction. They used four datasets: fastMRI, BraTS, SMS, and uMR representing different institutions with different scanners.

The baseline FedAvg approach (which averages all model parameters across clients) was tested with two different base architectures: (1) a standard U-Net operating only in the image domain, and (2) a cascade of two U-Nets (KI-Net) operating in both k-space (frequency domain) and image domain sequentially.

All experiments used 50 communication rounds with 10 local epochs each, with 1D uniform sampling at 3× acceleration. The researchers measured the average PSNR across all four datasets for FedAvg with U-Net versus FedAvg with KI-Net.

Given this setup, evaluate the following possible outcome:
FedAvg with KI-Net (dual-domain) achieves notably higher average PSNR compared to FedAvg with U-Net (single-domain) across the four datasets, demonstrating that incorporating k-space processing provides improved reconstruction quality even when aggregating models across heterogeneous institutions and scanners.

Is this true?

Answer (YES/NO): NO